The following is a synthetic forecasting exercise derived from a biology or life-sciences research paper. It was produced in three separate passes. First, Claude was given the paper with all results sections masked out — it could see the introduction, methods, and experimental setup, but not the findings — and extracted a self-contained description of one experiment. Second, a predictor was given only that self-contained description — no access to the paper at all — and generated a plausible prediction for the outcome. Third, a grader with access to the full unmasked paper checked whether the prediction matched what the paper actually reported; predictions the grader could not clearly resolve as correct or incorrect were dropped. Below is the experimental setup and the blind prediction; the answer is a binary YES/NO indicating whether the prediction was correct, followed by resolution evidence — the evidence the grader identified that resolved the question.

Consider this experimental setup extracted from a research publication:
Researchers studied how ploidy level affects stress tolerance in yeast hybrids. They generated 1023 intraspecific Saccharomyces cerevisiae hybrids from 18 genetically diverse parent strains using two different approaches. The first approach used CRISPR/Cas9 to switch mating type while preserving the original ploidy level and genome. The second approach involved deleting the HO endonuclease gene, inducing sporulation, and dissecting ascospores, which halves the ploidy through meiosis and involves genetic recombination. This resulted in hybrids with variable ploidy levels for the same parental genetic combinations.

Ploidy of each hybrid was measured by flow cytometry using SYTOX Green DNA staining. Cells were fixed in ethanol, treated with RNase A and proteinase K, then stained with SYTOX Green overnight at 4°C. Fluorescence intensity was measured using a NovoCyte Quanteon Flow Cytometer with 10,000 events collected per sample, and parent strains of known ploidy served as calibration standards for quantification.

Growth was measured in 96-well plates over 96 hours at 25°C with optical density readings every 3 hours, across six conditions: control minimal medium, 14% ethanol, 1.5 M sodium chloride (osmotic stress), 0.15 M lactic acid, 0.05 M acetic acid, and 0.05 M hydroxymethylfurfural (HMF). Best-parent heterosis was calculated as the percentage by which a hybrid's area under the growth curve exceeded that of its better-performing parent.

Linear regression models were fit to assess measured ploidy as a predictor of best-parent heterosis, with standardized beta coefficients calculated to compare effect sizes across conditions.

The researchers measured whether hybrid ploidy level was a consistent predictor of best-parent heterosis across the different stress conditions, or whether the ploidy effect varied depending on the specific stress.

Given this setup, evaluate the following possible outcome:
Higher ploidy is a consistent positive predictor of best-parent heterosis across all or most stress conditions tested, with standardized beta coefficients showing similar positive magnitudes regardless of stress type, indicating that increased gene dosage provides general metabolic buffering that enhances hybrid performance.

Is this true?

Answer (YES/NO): NO